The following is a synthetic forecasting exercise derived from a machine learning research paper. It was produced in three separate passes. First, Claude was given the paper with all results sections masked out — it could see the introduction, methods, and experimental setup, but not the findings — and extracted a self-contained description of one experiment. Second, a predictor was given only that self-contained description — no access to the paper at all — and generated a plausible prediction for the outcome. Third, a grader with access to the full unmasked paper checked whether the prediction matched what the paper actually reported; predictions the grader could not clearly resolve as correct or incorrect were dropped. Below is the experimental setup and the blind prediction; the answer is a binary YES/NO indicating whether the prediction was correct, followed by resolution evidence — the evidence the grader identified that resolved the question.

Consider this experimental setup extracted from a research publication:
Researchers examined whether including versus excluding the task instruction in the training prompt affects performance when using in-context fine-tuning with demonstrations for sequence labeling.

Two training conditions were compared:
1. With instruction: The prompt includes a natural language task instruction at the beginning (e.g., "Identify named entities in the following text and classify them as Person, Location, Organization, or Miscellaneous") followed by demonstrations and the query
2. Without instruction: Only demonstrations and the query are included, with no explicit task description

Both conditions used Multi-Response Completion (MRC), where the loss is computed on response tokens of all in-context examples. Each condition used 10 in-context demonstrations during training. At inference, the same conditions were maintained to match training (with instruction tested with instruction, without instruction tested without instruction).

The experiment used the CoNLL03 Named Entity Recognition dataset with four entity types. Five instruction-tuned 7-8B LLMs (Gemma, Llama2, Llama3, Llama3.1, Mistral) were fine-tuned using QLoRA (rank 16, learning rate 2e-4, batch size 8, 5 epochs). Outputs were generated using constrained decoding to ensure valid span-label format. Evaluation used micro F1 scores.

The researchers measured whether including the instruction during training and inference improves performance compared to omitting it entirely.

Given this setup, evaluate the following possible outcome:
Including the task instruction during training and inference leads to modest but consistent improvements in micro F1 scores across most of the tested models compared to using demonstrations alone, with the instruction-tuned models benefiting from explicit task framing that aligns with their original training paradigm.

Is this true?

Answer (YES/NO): NO